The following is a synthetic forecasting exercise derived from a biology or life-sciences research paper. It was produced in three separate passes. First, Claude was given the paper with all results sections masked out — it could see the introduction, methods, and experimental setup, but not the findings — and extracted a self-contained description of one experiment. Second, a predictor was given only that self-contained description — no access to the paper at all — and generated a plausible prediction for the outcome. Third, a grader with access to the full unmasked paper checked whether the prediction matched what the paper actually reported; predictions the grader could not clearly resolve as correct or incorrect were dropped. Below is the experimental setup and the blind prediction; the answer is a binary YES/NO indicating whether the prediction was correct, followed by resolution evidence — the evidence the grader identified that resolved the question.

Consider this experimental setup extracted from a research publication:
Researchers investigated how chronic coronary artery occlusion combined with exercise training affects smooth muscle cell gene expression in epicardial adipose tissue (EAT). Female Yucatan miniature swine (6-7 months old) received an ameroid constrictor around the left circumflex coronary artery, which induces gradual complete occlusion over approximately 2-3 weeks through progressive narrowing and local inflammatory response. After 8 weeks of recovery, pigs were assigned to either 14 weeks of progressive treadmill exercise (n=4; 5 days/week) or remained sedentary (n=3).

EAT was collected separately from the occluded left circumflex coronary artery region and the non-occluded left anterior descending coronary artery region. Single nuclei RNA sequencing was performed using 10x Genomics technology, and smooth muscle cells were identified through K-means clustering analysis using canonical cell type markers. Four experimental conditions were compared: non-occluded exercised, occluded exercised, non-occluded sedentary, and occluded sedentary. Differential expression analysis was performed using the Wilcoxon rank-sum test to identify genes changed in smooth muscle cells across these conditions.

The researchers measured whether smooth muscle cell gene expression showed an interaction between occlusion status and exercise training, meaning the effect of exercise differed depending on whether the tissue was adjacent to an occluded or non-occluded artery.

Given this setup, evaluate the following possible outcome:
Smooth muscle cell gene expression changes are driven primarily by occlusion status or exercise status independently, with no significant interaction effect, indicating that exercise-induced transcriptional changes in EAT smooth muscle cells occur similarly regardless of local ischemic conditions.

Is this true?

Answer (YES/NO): YES